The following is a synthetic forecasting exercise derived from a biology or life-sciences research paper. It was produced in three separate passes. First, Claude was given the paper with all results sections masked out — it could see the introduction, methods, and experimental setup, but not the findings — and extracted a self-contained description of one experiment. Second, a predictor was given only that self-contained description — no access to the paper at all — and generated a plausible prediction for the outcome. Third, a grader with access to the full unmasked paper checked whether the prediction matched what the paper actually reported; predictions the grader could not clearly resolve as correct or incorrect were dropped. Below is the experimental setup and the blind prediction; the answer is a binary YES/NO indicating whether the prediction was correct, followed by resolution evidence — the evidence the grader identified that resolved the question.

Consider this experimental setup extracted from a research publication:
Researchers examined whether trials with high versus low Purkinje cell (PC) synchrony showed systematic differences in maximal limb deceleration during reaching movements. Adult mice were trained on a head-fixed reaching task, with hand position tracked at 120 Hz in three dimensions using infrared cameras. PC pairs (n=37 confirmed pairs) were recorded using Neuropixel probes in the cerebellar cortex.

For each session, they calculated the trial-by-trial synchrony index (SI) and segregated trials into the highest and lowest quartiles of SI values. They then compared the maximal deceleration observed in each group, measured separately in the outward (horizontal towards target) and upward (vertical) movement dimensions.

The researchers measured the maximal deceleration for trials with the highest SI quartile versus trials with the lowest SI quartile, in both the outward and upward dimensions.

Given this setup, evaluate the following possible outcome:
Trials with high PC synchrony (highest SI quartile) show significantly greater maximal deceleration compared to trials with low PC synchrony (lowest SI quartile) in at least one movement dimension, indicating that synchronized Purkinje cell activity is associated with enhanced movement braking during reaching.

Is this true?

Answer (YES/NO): YES